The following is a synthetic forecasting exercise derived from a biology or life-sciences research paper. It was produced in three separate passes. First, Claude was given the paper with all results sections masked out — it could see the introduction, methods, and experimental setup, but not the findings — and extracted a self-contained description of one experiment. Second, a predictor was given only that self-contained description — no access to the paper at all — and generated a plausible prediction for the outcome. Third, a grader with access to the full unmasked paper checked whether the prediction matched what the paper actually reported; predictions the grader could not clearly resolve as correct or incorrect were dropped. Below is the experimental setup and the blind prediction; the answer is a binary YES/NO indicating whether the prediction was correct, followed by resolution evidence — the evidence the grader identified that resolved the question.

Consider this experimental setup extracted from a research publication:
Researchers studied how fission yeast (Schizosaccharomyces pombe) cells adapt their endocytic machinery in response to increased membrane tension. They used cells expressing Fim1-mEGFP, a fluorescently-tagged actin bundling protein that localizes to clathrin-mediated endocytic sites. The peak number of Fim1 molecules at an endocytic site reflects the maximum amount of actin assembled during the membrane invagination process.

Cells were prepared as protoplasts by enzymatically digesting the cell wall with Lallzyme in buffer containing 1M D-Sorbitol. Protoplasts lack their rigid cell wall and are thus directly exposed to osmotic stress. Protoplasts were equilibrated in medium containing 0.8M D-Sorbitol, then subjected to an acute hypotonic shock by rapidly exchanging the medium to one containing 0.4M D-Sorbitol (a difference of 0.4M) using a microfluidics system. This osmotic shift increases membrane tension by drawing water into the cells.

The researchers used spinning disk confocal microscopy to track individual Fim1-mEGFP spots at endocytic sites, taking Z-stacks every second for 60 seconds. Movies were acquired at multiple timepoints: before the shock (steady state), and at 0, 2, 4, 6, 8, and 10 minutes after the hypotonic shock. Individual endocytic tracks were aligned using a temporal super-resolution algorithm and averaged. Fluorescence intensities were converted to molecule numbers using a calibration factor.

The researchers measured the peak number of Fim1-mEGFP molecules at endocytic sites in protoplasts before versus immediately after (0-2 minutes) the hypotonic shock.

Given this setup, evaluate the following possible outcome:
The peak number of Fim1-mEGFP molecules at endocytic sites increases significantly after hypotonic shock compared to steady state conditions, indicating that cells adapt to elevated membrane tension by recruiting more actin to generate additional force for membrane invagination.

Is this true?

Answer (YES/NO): YES